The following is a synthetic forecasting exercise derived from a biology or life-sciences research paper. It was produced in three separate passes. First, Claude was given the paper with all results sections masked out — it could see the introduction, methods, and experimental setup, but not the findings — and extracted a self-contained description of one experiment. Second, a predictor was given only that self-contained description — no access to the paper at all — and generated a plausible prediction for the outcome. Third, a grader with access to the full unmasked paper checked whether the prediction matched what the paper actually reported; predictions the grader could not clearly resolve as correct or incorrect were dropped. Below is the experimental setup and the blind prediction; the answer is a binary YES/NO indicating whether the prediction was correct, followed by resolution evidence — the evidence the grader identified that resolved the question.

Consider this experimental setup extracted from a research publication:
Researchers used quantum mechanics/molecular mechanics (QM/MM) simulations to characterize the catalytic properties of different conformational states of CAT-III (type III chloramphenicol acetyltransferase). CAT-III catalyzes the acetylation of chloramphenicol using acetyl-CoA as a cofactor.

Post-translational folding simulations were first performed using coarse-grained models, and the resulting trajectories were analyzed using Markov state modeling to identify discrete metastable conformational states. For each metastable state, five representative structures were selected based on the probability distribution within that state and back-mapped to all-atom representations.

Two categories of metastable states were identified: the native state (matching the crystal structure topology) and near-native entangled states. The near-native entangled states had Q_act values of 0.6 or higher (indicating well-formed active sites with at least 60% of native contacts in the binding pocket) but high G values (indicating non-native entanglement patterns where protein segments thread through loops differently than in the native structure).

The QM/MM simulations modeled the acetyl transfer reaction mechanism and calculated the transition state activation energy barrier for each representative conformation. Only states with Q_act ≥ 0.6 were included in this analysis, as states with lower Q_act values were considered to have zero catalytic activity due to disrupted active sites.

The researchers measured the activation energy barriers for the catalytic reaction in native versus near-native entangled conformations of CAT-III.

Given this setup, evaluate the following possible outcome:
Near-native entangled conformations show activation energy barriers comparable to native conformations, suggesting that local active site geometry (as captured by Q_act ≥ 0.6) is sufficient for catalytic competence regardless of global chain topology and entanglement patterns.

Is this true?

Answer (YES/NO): NO